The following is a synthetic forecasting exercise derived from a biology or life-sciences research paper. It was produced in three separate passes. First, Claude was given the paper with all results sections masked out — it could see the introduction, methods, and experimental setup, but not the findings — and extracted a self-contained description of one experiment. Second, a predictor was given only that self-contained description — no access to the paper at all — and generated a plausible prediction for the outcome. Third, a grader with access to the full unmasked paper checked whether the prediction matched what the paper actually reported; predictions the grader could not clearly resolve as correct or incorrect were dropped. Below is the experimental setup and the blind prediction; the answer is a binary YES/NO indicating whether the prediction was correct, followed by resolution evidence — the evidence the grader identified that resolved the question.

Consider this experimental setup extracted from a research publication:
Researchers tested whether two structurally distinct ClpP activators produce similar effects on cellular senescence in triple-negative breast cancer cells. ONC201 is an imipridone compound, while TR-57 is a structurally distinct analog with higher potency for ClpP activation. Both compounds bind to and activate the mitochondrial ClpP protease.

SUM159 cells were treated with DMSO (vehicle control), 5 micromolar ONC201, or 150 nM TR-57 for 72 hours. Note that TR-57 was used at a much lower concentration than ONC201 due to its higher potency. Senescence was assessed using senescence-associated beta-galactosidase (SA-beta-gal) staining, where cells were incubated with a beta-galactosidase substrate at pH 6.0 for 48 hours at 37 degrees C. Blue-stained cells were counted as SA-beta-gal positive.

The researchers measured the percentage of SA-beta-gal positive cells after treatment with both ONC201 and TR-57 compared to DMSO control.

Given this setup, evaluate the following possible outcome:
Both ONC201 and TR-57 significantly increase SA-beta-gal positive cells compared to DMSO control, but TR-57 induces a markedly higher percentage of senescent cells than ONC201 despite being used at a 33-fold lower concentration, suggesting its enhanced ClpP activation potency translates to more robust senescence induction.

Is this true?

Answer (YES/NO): NO